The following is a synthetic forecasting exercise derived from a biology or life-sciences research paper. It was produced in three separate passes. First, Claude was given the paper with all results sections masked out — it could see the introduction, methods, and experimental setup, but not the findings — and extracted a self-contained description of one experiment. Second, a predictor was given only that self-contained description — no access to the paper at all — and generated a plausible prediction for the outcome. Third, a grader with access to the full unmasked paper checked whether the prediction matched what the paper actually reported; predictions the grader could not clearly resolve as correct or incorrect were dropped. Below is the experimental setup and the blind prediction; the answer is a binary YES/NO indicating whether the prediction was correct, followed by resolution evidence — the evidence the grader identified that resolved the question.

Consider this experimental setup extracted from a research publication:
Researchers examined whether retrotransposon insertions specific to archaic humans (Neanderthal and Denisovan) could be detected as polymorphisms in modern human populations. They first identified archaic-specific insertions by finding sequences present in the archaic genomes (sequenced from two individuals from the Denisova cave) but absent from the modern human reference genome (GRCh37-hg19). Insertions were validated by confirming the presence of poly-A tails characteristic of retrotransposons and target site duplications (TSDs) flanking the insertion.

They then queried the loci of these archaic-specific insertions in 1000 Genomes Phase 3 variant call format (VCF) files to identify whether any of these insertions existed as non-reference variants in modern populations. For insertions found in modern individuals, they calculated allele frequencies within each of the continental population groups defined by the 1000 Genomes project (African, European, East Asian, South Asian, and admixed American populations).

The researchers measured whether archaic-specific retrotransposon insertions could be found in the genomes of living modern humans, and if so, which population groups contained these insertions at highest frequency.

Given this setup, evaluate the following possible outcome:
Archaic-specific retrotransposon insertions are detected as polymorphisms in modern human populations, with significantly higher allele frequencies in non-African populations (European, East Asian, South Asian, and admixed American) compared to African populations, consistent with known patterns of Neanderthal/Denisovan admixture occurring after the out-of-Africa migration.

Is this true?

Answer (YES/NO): NO